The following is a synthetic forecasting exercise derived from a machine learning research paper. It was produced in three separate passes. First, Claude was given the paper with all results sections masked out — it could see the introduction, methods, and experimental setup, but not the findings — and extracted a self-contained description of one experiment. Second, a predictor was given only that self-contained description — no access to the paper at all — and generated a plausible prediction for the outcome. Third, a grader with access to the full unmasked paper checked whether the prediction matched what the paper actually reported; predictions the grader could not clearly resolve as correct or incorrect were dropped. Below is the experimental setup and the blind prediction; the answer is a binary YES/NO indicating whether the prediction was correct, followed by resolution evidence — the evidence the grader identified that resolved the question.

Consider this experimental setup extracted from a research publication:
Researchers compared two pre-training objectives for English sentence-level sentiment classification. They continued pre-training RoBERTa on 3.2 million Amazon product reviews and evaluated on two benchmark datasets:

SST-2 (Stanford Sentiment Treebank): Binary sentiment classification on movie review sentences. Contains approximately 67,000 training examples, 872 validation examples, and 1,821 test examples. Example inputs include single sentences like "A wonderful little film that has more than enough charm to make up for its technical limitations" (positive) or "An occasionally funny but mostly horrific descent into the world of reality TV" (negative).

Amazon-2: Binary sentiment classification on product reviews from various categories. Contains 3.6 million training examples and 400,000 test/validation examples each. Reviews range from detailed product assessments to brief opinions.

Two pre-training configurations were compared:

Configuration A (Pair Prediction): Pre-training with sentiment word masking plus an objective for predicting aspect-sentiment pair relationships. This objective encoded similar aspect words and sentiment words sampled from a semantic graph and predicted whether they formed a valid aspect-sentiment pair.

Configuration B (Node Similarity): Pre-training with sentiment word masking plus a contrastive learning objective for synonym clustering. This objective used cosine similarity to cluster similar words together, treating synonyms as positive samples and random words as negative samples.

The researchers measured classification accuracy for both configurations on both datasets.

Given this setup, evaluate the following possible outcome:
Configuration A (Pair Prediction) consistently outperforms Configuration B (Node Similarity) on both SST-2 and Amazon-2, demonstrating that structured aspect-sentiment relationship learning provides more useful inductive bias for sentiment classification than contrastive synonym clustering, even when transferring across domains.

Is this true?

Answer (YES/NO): NO